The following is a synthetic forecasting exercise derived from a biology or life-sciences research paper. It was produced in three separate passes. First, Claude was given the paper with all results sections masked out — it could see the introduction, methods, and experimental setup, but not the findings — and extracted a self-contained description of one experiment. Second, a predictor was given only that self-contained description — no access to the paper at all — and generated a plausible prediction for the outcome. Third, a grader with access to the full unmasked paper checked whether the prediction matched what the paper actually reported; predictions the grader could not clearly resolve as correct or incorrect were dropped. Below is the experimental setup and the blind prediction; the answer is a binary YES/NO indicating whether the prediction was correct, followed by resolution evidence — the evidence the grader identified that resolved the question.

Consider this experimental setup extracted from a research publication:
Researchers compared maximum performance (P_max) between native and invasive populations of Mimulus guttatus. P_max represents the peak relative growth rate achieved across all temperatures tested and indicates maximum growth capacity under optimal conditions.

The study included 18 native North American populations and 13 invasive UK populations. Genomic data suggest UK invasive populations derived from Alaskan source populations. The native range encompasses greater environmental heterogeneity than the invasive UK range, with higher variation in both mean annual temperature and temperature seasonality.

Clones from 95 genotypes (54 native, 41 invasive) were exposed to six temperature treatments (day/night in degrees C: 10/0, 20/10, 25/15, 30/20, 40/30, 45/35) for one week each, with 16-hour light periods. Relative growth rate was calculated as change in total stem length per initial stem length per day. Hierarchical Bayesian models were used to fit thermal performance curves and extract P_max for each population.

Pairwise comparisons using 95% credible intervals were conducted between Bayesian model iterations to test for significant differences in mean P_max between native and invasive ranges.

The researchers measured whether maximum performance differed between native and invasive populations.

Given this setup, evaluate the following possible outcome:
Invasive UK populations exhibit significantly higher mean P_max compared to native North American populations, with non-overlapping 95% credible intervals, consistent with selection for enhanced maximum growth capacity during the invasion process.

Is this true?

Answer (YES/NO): NO